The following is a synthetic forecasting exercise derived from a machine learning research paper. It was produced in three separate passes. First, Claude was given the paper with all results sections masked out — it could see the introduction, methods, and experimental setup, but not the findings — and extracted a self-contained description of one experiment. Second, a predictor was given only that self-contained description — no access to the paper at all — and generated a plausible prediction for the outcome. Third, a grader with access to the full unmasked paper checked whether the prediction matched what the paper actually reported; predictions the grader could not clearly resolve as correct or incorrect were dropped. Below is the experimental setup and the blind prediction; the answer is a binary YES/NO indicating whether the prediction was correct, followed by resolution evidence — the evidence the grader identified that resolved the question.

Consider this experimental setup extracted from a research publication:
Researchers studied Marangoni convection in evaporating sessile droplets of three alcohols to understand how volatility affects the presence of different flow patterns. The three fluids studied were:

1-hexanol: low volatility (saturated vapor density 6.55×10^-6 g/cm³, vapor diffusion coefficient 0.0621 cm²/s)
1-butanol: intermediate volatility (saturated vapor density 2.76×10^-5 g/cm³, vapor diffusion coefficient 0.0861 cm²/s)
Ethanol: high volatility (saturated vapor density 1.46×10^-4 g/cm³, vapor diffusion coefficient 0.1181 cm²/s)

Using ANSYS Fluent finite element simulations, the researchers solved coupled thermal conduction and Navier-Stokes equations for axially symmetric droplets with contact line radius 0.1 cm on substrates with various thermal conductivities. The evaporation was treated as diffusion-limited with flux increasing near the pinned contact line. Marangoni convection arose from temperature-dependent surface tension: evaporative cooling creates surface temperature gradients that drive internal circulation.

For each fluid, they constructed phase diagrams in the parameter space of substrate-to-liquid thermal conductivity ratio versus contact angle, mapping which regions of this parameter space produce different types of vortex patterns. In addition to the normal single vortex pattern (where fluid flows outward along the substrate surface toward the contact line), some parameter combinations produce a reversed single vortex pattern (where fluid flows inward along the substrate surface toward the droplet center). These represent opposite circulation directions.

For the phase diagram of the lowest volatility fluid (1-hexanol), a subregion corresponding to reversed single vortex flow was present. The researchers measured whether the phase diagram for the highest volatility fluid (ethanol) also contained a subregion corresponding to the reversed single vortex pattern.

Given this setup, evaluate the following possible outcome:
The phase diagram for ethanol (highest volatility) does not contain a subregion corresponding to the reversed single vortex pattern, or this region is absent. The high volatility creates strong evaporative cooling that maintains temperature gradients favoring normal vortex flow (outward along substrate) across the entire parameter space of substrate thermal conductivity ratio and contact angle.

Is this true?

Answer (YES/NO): YES